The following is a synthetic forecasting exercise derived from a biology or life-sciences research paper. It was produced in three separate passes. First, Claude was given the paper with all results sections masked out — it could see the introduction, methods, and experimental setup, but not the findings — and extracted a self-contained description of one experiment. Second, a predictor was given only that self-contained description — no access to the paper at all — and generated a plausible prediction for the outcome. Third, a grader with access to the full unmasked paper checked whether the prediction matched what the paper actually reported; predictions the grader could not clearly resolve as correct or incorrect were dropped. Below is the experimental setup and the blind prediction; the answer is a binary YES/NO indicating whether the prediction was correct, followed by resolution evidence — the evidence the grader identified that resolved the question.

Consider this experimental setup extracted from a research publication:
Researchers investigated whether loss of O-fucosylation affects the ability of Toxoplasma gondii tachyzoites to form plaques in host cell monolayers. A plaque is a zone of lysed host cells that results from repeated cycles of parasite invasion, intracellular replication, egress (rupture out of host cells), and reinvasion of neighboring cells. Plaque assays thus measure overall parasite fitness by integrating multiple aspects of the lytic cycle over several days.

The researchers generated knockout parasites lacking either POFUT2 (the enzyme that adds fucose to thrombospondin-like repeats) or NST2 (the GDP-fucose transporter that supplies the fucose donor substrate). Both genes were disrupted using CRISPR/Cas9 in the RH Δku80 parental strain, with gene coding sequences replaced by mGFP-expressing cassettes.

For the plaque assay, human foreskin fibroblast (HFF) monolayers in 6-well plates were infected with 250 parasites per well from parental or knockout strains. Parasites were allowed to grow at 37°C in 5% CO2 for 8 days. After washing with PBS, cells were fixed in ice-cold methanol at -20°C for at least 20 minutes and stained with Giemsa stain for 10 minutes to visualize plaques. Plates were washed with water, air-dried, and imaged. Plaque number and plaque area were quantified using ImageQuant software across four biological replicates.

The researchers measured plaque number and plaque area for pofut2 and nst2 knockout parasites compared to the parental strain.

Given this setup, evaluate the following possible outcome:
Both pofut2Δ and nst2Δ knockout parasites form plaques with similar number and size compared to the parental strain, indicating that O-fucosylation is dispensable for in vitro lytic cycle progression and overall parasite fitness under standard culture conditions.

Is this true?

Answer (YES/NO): NO